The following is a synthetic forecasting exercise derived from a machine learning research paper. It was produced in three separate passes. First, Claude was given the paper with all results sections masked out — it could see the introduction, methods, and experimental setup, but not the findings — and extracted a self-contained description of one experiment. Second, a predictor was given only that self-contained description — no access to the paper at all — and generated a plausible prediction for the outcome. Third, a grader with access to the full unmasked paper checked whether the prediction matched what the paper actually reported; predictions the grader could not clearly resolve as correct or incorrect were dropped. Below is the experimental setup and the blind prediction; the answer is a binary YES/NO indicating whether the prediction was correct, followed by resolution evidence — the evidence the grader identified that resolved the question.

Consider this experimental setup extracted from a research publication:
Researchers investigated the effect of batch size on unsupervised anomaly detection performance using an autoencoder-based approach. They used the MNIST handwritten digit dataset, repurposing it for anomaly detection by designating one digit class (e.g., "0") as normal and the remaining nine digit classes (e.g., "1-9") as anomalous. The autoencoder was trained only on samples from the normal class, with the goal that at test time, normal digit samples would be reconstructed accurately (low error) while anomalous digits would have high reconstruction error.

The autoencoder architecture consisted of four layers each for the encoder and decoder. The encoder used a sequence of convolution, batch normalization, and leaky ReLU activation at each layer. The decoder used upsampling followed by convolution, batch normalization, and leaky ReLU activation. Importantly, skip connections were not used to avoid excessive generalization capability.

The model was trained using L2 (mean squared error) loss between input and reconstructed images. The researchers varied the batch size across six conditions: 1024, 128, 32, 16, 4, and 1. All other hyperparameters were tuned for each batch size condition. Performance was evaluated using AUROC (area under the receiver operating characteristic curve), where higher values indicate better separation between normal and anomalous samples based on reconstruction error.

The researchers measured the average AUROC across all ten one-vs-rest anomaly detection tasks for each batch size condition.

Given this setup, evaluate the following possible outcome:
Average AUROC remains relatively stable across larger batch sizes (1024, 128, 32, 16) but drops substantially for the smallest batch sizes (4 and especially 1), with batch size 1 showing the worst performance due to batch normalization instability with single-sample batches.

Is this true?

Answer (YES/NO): NO